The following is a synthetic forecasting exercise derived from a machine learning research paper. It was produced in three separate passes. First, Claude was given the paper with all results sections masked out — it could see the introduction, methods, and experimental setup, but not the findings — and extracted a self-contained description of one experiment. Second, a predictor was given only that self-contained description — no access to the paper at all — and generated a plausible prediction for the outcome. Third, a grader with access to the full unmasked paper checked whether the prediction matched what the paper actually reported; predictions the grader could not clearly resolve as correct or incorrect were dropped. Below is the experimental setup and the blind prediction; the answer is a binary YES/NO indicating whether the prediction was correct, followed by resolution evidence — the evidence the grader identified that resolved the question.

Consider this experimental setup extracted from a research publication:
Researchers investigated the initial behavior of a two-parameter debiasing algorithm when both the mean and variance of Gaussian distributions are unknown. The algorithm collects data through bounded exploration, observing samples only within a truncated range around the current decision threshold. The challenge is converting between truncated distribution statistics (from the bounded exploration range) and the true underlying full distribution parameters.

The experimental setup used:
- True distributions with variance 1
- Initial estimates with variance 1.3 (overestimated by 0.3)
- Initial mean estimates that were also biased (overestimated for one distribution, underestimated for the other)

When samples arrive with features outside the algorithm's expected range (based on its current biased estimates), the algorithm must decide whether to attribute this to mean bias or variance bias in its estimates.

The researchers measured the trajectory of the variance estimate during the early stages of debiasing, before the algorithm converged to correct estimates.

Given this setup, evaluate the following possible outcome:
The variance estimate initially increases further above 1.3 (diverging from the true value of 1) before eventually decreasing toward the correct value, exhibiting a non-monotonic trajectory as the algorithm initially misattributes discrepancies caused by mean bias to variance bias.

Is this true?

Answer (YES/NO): YES